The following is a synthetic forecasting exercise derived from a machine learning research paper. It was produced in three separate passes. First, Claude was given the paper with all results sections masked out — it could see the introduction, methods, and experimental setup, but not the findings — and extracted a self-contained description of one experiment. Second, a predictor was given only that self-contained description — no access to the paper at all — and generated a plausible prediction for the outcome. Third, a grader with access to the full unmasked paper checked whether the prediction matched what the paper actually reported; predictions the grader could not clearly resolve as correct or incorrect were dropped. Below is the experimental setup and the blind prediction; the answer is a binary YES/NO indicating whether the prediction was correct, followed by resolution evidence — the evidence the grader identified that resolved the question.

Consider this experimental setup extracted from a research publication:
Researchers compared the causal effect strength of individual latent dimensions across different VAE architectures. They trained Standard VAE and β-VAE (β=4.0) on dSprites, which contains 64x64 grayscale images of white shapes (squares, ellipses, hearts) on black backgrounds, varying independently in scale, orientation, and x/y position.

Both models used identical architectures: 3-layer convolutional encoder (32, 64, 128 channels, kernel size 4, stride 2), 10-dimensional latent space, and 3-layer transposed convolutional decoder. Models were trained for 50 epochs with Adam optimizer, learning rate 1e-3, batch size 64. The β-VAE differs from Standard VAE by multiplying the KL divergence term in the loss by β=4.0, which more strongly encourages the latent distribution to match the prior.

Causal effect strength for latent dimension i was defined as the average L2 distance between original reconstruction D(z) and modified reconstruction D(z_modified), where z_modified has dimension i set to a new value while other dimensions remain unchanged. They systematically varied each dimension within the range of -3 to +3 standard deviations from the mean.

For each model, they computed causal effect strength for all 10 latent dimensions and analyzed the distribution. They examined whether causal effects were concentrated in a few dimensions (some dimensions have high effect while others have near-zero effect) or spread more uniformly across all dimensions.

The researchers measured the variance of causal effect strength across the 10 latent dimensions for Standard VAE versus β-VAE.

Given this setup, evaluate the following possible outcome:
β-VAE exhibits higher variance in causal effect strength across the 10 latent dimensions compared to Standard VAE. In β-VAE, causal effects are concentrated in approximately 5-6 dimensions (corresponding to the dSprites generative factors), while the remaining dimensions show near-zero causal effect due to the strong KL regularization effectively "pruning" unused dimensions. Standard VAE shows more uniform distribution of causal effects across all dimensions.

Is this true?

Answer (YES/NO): NO